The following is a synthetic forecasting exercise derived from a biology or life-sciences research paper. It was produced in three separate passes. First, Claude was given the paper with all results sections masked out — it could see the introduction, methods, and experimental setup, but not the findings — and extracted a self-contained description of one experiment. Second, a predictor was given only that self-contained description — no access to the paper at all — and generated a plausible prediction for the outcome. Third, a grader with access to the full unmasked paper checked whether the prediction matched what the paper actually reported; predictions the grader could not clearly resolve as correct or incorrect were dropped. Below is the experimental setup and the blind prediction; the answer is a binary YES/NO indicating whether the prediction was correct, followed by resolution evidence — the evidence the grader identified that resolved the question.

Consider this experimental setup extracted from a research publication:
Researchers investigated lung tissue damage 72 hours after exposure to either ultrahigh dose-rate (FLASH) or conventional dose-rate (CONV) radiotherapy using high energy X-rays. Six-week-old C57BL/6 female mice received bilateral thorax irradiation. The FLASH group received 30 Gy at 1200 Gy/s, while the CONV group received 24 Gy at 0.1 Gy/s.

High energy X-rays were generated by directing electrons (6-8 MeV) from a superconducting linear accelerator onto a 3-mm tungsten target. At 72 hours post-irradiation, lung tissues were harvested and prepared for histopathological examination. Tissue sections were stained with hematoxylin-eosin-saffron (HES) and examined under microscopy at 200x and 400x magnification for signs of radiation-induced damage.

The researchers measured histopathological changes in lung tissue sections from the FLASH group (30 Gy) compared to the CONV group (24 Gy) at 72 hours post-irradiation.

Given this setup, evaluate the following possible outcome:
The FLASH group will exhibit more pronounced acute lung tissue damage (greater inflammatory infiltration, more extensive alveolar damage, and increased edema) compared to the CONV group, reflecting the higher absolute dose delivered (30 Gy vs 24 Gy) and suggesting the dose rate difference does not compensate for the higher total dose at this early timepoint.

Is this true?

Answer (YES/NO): NO